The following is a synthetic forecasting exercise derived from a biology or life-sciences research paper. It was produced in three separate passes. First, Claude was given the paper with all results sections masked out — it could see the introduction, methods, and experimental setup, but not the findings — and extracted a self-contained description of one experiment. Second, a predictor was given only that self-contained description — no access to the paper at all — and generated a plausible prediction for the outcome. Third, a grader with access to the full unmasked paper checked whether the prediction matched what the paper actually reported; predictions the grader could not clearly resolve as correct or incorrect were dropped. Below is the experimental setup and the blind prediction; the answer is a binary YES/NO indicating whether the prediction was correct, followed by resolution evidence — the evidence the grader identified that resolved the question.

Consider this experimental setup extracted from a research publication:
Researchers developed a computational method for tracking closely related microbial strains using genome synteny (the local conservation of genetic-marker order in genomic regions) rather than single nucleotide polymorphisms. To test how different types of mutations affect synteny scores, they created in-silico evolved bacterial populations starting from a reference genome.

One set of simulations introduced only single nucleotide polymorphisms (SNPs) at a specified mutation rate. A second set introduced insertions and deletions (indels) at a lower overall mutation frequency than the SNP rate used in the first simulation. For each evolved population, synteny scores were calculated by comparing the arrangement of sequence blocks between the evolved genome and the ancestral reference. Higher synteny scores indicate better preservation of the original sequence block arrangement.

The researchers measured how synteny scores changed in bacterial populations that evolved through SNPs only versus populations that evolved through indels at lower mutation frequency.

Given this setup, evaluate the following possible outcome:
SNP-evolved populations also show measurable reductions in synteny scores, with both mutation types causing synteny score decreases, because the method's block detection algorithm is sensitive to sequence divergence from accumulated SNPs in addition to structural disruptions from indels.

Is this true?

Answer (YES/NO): NO